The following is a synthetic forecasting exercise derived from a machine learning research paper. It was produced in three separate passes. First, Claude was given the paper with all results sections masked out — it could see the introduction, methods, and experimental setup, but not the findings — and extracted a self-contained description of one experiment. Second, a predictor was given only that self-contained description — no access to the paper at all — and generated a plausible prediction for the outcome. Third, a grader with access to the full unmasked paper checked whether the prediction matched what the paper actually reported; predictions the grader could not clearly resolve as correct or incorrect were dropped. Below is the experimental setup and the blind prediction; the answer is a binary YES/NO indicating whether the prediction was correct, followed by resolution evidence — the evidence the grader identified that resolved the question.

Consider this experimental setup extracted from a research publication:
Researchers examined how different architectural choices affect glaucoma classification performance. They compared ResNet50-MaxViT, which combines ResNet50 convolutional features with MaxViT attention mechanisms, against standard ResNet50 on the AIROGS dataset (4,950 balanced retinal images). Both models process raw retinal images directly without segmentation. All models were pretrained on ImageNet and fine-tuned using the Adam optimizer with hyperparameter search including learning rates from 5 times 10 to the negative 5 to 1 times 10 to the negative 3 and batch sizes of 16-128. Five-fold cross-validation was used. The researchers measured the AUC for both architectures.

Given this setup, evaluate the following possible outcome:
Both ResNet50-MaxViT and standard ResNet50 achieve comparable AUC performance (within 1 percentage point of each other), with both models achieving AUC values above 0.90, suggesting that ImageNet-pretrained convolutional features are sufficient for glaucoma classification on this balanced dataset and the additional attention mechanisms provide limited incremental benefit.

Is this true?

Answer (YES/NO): YES